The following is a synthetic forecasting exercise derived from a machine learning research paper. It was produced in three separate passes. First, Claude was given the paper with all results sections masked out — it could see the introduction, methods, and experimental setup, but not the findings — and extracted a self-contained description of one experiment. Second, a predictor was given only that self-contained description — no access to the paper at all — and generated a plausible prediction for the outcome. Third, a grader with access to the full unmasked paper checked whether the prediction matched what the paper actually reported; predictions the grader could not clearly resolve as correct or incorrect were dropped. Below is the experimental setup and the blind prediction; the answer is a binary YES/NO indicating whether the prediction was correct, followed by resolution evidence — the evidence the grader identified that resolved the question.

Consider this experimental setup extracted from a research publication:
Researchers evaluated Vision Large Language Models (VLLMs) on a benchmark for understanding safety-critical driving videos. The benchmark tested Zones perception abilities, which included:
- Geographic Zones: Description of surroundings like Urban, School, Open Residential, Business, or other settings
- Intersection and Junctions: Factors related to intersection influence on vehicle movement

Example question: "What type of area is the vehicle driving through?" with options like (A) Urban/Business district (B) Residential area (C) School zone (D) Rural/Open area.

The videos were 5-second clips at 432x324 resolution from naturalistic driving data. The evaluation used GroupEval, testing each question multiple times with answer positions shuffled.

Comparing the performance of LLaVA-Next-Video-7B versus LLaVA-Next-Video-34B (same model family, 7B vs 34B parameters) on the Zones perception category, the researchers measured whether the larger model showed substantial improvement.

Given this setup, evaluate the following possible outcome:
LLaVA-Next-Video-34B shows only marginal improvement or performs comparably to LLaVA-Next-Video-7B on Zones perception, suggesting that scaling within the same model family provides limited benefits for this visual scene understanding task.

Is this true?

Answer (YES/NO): YES